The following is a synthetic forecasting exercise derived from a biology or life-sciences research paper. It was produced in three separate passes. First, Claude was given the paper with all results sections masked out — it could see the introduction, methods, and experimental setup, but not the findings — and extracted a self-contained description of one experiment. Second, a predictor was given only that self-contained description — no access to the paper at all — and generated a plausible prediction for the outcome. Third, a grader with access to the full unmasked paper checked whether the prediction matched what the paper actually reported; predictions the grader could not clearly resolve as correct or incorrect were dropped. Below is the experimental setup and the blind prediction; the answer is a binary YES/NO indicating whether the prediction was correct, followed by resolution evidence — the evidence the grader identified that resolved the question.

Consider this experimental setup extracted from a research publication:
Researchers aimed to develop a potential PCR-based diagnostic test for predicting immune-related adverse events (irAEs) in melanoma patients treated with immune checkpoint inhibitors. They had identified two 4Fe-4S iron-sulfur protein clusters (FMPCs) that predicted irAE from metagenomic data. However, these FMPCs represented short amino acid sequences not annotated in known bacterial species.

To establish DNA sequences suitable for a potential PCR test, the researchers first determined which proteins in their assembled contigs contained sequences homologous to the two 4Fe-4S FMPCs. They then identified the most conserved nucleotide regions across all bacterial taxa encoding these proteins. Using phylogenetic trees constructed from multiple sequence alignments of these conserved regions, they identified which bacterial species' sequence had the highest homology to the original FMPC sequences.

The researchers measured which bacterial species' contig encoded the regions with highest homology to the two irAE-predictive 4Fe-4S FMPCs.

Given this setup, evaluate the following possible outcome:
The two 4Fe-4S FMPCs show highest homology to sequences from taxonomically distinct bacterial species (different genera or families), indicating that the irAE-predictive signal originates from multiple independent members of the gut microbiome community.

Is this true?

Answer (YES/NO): NO